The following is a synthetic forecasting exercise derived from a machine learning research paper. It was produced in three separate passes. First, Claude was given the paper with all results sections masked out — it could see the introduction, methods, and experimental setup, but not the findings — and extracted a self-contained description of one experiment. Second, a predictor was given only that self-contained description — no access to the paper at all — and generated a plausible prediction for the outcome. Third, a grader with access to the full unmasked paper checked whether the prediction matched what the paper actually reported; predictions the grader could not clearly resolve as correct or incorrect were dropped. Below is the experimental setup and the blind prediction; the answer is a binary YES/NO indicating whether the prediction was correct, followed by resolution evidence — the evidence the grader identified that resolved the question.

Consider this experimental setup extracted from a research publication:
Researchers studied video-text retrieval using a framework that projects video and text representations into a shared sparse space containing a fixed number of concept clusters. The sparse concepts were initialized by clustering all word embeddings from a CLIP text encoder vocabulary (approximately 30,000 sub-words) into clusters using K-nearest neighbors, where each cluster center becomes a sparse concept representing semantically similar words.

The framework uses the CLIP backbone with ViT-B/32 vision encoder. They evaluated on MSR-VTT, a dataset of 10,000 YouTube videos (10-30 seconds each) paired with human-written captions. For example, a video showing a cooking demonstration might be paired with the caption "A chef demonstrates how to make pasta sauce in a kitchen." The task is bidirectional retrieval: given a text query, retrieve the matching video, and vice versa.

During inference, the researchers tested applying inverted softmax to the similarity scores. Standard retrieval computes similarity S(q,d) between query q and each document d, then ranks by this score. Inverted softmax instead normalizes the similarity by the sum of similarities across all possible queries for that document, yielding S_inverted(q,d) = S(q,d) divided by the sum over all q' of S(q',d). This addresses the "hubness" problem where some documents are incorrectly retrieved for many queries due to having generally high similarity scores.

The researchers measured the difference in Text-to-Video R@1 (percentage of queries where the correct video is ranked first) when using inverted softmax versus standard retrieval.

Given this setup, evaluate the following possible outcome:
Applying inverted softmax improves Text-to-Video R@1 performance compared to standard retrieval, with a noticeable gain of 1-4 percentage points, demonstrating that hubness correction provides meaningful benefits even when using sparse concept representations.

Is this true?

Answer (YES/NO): YES